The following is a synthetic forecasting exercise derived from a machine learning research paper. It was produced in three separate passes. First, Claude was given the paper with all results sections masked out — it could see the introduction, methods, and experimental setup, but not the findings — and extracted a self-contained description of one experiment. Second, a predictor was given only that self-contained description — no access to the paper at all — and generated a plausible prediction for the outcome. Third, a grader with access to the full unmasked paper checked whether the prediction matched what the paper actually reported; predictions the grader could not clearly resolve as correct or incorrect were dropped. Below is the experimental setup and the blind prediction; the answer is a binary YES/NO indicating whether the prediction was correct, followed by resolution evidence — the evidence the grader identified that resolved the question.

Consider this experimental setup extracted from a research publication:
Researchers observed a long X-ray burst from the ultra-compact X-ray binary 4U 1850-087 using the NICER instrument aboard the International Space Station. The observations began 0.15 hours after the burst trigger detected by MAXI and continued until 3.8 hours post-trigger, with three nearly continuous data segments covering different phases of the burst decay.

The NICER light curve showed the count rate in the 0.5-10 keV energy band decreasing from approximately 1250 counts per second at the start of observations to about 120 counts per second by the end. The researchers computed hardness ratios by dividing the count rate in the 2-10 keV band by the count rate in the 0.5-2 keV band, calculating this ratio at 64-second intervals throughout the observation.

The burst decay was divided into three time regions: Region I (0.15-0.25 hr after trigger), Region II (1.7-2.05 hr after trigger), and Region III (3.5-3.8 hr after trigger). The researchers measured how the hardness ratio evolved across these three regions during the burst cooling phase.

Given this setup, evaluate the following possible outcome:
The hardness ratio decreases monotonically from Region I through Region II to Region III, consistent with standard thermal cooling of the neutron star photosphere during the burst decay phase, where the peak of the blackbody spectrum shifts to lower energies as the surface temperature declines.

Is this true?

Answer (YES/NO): YES